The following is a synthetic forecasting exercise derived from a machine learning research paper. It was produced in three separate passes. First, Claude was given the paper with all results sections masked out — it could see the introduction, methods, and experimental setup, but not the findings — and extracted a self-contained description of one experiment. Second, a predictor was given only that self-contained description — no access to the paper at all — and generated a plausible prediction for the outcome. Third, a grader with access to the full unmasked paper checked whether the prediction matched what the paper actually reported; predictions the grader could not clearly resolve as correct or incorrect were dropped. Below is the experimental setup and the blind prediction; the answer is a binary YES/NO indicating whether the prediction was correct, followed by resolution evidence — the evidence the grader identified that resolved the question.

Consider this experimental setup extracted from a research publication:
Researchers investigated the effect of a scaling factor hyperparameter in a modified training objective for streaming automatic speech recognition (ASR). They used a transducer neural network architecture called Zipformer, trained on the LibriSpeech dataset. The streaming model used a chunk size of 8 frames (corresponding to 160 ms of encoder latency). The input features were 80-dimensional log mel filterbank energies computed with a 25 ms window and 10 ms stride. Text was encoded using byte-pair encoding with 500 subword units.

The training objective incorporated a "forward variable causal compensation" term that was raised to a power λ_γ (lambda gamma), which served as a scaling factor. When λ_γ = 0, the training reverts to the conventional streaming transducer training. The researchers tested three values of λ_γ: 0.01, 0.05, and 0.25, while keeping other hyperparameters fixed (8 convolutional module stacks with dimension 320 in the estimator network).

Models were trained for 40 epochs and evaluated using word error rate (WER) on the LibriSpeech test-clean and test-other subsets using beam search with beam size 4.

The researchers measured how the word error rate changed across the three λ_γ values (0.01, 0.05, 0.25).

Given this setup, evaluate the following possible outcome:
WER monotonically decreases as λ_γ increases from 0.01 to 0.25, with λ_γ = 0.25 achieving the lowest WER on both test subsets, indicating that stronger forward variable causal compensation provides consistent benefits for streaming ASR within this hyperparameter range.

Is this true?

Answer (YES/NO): NO